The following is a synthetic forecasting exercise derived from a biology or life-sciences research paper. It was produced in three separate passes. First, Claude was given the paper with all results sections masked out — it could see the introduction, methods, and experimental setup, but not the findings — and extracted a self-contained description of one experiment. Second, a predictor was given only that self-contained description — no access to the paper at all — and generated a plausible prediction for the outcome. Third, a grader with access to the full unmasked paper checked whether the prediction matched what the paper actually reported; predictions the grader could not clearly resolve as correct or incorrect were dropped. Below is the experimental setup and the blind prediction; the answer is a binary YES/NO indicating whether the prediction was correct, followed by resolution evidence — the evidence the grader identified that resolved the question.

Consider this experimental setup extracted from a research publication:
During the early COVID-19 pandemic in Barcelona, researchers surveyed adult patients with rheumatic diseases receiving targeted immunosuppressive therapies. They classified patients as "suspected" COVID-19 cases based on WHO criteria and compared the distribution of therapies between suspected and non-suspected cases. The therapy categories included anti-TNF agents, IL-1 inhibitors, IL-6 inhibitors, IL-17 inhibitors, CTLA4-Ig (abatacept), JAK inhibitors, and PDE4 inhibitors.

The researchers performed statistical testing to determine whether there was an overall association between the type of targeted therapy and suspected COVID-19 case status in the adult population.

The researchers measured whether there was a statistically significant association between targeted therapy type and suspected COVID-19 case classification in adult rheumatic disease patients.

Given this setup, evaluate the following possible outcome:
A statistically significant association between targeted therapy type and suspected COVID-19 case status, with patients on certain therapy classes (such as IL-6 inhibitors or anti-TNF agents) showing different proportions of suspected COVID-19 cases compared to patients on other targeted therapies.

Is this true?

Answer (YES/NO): YES